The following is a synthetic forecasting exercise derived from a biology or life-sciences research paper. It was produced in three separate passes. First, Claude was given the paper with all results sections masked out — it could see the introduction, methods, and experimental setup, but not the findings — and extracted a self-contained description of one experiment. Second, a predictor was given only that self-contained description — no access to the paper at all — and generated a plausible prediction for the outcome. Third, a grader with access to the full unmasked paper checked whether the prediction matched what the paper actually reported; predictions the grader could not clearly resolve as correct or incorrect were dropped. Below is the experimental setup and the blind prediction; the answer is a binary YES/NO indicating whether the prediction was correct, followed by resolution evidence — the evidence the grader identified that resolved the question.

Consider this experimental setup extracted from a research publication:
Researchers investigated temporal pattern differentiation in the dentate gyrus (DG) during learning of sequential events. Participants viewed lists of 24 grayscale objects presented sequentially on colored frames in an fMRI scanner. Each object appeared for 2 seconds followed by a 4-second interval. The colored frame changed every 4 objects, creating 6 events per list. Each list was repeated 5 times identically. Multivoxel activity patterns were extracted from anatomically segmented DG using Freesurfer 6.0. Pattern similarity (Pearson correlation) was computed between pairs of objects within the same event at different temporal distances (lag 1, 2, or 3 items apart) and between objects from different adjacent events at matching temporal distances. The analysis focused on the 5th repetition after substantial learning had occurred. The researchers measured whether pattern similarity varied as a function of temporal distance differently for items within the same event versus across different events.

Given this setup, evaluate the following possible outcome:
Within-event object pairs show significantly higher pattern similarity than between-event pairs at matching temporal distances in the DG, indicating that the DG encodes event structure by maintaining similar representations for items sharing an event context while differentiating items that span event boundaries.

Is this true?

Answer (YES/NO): NO